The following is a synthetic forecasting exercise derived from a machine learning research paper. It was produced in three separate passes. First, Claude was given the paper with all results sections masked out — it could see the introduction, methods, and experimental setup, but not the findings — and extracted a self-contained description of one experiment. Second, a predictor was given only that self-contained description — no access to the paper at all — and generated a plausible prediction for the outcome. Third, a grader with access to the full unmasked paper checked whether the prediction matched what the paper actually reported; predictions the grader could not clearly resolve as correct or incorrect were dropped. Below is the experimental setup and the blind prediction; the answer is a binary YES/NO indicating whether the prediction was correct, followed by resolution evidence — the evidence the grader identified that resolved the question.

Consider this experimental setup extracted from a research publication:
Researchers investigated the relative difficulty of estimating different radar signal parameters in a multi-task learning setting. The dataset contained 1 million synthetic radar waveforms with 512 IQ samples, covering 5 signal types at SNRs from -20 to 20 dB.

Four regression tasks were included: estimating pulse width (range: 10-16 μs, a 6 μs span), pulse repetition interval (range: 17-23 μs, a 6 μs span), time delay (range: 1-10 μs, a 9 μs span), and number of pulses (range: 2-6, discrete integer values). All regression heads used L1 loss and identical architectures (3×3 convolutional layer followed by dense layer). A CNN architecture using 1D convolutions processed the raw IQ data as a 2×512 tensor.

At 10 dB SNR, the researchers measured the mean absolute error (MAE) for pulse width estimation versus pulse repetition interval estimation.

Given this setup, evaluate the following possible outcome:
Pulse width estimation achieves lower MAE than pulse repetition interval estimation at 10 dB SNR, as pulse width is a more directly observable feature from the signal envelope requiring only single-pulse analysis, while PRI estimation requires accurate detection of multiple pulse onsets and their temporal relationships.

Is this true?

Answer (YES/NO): NO